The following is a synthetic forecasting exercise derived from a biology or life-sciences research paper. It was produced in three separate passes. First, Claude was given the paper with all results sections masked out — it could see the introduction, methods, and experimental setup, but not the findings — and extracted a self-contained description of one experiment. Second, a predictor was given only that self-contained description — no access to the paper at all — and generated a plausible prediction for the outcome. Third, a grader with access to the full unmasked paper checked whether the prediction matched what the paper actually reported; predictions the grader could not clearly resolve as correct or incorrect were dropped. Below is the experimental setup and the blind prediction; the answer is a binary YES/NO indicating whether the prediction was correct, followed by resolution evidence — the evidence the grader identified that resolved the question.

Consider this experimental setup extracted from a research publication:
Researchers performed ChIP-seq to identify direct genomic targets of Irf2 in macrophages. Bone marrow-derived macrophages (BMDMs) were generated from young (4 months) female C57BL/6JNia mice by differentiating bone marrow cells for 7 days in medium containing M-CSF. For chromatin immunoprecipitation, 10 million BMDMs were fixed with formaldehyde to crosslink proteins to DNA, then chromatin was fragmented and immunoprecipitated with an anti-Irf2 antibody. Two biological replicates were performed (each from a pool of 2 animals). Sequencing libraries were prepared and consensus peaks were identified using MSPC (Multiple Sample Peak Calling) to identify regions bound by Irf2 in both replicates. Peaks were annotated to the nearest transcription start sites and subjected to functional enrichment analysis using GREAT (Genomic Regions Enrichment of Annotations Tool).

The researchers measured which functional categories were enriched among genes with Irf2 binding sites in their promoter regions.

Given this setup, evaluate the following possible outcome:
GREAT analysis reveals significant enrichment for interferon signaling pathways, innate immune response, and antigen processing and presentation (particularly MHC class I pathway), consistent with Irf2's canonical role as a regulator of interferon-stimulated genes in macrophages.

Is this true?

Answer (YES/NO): NO